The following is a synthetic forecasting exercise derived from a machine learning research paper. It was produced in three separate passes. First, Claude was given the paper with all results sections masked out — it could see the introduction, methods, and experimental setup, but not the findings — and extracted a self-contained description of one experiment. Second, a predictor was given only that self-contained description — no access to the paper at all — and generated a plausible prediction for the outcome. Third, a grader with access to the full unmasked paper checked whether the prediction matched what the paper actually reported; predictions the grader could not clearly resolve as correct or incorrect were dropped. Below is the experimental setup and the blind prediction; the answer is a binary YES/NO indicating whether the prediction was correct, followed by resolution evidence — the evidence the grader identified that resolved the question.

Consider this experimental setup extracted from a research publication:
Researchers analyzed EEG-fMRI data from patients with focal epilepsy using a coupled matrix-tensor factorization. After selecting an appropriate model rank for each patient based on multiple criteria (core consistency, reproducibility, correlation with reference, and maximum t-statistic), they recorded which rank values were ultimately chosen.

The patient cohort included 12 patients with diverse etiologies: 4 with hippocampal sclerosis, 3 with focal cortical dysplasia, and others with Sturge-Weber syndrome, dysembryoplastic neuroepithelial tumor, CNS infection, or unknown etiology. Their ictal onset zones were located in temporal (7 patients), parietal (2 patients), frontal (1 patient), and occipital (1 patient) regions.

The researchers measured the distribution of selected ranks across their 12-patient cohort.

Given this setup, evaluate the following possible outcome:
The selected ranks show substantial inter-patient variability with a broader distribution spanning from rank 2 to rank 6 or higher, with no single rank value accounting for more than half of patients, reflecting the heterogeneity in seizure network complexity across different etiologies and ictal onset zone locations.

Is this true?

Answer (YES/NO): NO